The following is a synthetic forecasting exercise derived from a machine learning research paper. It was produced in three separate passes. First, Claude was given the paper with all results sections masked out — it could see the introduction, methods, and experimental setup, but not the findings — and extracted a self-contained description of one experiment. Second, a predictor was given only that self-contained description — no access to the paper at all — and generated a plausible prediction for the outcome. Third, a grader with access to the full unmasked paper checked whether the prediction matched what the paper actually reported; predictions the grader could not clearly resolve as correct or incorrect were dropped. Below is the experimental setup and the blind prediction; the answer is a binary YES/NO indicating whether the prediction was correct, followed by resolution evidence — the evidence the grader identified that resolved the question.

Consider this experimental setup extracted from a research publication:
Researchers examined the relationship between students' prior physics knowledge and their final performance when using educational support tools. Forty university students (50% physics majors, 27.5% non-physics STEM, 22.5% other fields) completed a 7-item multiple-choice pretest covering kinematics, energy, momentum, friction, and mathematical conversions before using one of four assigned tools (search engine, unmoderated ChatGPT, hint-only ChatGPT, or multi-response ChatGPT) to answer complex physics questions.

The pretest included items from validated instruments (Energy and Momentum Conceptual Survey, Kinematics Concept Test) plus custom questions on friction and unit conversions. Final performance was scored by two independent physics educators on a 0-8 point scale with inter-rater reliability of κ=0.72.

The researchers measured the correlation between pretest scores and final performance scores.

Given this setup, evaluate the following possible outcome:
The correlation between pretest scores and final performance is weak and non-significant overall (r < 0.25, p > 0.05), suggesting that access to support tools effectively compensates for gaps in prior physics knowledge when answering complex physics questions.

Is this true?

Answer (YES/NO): NO